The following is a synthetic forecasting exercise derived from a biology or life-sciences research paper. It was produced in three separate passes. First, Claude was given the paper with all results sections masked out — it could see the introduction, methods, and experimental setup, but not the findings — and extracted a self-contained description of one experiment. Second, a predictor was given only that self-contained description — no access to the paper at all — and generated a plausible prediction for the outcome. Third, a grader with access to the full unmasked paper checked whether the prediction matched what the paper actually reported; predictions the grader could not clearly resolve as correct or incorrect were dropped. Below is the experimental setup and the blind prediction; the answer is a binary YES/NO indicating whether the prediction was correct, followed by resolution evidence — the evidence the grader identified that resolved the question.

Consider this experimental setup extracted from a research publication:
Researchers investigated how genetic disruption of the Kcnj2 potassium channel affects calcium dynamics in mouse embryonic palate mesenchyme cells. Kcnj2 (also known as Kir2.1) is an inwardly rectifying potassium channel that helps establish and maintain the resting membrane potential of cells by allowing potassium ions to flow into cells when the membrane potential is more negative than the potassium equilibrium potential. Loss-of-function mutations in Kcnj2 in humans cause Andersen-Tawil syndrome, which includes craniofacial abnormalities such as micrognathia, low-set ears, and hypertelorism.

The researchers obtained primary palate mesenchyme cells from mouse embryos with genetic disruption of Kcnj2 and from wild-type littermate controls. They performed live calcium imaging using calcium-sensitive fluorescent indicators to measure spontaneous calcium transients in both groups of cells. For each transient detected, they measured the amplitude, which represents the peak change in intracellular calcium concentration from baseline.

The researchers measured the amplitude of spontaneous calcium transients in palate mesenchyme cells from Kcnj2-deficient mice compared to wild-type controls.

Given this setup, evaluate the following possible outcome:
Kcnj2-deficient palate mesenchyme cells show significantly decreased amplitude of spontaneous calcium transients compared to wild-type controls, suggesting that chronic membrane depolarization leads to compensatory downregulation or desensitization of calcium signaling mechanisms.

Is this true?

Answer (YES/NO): YES